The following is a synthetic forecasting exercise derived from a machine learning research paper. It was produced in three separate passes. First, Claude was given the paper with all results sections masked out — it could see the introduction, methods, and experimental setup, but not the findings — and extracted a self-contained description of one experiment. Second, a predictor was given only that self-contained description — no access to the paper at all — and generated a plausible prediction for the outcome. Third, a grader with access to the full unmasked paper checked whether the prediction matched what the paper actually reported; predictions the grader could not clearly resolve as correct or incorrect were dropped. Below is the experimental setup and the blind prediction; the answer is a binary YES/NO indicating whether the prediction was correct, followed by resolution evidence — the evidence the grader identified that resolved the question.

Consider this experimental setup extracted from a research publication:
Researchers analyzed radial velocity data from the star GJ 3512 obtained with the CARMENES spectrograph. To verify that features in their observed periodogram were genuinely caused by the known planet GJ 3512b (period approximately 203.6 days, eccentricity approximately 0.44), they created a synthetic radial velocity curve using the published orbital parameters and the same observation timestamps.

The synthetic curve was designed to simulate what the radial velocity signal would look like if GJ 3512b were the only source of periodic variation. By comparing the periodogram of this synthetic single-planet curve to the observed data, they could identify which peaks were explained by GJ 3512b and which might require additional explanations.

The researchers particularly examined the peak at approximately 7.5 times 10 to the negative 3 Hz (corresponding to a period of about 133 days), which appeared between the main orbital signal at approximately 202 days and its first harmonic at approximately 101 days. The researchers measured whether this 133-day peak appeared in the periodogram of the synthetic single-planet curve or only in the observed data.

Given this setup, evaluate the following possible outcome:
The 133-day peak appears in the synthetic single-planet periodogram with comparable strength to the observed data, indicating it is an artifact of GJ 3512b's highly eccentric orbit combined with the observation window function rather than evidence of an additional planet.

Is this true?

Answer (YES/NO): YES